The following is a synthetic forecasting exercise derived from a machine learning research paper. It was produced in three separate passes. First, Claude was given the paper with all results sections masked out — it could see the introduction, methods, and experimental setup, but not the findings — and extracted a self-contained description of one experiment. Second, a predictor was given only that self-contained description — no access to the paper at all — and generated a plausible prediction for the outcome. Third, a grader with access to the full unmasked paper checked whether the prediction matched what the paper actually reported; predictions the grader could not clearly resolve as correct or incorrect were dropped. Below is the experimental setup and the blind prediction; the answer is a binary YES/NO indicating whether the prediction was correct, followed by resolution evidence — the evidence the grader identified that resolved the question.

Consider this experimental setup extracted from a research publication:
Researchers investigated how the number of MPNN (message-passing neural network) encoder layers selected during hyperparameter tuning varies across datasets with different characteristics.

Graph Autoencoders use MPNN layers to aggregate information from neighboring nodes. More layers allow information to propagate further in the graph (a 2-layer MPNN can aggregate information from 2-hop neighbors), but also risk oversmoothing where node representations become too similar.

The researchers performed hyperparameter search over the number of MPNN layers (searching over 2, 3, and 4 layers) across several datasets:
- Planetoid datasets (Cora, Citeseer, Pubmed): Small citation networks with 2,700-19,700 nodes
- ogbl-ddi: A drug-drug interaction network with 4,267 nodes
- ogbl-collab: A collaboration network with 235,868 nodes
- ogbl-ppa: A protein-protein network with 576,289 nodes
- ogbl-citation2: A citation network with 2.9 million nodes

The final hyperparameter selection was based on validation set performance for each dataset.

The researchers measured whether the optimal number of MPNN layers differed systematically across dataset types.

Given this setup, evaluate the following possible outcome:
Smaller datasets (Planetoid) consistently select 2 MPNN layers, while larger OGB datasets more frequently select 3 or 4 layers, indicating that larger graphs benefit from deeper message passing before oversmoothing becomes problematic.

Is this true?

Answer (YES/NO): NO